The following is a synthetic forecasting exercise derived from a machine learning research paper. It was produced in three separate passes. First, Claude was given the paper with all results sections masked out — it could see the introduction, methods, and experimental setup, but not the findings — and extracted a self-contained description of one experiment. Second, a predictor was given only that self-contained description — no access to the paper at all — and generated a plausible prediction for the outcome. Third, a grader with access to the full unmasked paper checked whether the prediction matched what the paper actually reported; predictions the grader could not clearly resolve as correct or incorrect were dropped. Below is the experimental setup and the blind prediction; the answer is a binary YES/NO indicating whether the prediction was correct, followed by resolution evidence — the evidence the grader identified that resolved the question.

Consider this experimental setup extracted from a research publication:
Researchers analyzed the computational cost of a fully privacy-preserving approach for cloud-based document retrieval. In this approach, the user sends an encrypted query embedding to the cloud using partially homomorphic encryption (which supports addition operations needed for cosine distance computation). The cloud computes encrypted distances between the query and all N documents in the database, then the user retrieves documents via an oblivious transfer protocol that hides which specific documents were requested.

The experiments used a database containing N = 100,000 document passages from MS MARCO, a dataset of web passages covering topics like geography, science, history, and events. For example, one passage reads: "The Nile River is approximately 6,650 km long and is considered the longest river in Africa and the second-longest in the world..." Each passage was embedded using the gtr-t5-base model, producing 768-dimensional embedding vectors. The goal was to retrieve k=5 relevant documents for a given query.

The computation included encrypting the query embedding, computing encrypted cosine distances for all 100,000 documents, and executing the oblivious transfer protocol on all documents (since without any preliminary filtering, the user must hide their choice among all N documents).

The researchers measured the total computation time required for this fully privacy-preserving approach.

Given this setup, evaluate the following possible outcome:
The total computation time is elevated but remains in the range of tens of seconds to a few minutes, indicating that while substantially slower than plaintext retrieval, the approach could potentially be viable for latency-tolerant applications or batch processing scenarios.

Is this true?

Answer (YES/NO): NO